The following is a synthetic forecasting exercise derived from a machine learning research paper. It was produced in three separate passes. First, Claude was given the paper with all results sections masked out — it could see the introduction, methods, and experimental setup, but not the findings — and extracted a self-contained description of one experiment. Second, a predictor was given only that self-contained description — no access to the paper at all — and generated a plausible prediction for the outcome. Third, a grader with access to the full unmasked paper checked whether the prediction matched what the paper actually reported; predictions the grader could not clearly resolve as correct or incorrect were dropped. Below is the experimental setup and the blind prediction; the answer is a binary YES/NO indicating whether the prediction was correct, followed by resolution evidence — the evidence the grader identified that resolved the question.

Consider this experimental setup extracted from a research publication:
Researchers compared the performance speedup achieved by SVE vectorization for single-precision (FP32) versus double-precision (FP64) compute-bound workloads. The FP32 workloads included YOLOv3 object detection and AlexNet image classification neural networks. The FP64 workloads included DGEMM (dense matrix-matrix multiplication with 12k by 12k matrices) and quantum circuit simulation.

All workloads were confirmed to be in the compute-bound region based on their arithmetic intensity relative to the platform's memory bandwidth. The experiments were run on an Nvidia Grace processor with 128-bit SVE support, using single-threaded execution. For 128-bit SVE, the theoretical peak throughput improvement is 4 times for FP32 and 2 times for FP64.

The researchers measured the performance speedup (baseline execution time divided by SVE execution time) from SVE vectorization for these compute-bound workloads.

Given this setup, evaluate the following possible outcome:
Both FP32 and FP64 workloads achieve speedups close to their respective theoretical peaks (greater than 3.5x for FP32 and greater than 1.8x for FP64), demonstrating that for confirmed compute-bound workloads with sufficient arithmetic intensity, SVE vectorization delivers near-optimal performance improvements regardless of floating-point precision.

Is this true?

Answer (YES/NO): NO